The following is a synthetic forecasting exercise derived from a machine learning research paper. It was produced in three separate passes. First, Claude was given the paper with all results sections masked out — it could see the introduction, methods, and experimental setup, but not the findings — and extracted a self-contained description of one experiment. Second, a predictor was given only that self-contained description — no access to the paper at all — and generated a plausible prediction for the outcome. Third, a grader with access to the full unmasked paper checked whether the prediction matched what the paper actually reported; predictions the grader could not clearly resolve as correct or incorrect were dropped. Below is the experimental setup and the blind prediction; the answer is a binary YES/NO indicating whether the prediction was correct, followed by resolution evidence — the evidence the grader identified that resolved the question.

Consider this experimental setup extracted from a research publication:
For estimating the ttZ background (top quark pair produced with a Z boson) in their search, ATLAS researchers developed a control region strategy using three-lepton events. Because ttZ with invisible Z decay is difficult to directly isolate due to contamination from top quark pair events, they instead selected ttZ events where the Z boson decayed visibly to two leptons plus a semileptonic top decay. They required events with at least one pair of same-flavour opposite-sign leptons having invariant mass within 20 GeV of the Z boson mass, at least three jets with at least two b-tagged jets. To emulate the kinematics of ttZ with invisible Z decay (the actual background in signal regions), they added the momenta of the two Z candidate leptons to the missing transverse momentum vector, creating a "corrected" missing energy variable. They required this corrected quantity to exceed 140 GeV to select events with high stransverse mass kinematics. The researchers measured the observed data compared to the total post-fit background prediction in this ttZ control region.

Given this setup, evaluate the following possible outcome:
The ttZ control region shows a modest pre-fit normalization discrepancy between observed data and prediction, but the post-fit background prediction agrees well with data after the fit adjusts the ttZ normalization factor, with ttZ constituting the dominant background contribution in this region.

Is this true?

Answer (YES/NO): YES